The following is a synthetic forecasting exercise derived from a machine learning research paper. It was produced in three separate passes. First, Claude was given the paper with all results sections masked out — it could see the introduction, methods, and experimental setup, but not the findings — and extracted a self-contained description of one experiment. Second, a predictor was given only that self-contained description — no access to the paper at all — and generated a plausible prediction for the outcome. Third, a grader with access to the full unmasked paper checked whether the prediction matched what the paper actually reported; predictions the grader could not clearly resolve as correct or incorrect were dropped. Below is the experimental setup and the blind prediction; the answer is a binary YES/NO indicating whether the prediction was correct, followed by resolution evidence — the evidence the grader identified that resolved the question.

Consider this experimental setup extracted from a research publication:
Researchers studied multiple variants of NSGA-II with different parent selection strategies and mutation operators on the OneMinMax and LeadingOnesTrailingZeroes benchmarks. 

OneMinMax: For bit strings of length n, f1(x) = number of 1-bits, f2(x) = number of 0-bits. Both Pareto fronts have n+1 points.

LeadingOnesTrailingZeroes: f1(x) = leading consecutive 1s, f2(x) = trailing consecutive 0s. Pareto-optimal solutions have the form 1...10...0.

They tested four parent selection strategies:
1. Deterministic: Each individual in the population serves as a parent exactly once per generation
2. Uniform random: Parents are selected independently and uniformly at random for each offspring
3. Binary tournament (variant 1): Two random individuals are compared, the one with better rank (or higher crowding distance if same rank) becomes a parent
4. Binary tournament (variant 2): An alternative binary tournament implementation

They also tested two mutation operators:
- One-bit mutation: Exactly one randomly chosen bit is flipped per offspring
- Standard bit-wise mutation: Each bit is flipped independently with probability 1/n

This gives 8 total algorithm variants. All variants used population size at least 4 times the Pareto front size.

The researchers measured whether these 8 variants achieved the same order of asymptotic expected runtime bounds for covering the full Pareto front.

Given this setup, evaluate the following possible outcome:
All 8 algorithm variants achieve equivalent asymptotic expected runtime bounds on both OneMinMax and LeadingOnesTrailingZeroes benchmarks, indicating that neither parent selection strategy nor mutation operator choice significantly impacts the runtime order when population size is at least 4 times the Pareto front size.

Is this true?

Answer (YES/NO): YES